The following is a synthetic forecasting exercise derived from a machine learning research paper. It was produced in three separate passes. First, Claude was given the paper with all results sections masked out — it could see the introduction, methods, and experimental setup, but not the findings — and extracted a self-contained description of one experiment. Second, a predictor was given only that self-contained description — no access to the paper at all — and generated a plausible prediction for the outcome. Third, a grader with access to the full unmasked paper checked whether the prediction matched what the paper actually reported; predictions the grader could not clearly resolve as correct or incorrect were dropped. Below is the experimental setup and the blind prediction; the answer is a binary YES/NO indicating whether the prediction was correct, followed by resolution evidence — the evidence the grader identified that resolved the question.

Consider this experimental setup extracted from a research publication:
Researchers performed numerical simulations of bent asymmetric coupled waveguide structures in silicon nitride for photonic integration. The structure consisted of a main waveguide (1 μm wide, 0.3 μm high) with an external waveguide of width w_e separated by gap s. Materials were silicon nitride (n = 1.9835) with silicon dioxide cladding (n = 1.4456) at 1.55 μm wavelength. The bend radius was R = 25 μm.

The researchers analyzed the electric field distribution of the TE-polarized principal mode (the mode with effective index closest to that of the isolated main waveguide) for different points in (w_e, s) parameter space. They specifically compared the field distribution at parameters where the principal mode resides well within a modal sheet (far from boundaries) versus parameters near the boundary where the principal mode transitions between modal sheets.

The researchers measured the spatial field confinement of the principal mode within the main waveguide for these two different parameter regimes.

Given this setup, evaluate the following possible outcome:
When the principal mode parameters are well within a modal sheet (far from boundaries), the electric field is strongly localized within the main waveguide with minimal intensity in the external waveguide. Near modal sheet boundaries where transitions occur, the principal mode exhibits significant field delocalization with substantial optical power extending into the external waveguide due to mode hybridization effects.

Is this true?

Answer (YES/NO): YES